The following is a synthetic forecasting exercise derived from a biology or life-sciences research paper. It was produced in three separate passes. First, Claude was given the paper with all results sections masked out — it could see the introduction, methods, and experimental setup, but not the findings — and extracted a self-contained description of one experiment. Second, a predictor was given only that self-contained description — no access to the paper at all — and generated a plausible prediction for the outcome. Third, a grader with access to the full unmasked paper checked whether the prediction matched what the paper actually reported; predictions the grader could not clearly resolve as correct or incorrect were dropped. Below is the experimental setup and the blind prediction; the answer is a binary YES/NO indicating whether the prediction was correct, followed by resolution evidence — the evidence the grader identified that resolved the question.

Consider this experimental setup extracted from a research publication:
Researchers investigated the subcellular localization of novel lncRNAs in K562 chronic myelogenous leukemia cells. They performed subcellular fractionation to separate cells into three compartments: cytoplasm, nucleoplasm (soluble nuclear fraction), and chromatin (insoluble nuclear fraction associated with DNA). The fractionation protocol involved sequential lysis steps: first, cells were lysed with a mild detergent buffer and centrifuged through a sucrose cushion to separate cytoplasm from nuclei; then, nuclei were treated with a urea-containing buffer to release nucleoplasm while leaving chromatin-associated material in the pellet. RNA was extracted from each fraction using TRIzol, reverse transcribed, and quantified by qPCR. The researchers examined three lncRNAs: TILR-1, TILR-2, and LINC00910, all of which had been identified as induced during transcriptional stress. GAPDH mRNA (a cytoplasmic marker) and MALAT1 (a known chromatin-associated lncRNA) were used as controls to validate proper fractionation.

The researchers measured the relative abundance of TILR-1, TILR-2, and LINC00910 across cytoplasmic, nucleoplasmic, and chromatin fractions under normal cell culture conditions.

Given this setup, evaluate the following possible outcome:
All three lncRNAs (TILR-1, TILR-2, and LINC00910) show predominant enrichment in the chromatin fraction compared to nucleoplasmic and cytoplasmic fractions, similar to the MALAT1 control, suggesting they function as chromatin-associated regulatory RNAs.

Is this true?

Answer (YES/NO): YES